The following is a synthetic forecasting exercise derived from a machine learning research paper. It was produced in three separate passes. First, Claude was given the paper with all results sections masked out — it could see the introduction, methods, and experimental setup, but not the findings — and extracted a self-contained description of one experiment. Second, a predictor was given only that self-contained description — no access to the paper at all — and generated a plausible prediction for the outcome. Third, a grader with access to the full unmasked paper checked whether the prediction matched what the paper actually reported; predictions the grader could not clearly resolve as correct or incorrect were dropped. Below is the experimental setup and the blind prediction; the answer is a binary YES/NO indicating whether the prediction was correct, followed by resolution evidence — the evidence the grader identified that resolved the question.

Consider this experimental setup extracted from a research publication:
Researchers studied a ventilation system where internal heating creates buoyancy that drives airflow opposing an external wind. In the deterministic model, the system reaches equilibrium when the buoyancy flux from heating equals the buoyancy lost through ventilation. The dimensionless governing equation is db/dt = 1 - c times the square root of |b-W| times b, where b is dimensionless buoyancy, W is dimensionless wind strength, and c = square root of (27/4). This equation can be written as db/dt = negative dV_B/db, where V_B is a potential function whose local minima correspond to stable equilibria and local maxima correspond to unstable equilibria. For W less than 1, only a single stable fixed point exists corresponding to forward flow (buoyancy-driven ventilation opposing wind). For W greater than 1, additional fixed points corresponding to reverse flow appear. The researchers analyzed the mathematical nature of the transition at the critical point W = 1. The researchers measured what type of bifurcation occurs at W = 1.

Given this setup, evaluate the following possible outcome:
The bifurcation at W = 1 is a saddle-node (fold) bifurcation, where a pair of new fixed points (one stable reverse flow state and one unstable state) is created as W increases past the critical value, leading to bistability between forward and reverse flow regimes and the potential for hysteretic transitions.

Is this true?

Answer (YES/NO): YES